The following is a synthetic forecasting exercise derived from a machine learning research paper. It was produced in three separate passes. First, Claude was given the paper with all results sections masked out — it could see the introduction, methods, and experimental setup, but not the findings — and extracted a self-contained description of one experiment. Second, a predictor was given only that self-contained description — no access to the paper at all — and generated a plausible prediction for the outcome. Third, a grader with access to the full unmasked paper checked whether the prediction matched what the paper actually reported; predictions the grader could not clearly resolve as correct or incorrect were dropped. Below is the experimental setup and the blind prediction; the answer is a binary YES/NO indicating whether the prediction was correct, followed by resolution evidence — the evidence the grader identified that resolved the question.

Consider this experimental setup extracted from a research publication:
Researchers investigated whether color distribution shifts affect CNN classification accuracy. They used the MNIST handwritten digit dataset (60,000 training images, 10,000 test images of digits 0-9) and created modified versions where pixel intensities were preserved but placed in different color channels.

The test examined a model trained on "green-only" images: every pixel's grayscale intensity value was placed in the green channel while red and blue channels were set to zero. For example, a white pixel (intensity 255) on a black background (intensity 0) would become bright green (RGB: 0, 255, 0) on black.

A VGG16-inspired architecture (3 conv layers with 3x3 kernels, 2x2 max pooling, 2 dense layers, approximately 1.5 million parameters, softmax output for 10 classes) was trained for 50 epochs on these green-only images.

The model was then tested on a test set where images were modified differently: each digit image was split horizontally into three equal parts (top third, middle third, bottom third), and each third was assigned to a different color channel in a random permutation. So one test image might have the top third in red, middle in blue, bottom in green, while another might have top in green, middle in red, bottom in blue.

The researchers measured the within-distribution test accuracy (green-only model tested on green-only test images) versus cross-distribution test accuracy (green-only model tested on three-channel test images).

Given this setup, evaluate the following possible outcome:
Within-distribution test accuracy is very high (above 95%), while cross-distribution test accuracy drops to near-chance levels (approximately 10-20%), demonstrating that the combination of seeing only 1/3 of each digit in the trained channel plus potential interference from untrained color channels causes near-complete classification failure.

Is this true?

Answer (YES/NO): NO